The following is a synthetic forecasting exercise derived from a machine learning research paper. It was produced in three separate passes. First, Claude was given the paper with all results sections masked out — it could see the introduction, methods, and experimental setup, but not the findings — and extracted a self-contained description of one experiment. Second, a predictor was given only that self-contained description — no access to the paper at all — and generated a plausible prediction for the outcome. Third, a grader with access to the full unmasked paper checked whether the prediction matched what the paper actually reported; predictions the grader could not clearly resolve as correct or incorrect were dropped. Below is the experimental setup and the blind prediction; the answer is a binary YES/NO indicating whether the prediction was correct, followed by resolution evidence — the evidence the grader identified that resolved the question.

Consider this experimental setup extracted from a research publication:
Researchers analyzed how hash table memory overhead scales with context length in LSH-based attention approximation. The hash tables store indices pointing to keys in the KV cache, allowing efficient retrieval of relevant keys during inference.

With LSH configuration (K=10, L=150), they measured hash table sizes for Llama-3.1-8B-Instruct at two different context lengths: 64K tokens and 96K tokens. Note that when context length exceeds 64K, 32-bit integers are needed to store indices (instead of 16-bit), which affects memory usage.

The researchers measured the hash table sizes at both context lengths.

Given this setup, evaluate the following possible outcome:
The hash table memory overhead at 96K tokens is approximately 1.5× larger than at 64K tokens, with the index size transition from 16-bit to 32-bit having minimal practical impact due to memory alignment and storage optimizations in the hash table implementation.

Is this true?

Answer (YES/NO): NO